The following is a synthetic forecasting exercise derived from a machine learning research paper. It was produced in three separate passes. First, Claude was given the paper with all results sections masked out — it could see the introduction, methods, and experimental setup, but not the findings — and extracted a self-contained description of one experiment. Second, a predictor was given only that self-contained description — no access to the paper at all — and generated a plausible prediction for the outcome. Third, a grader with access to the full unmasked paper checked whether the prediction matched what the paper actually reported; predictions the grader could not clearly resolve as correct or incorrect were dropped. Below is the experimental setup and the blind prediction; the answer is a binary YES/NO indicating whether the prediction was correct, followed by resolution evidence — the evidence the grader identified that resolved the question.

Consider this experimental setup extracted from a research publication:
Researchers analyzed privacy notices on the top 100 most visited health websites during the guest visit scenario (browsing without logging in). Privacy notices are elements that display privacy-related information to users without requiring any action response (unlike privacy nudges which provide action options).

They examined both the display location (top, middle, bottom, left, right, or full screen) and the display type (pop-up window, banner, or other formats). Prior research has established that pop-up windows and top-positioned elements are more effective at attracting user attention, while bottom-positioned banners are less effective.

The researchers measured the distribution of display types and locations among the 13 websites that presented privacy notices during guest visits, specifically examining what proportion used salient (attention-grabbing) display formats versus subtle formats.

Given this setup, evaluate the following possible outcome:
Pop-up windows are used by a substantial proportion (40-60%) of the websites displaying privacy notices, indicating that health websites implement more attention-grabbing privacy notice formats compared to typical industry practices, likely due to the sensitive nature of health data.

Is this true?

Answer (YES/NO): NO